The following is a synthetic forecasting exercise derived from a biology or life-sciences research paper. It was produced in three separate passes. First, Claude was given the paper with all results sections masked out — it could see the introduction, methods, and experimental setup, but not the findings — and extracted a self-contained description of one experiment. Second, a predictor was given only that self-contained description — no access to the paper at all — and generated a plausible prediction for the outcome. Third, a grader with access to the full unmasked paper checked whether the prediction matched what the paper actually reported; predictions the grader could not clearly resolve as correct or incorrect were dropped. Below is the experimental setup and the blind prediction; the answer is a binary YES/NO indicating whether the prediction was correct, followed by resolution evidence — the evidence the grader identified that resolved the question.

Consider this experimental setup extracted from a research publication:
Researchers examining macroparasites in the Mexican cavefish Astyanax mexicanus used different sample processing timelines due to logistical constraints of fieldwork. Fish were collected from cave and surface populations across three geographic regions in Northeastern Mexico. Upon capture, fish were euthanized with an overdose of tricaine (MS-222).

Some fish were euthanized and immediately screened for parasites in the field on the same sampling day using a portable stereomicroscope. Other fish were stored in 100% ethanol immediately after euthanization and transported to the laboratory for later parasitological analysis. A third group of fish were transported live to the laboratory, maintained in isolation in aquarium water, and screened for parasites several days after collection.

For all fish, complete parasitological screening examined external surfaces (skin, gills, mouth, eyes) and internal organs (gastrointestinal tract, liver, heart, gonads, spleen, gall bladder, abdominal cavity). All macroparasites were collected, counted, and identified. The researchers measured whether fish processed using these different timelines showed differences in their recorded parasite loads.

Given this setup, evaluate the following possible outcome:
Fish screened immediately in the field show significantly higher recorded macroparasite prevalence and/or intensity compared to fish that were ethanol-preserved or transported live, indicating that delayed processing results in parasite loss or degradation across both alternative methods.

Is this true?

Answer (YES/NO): NO